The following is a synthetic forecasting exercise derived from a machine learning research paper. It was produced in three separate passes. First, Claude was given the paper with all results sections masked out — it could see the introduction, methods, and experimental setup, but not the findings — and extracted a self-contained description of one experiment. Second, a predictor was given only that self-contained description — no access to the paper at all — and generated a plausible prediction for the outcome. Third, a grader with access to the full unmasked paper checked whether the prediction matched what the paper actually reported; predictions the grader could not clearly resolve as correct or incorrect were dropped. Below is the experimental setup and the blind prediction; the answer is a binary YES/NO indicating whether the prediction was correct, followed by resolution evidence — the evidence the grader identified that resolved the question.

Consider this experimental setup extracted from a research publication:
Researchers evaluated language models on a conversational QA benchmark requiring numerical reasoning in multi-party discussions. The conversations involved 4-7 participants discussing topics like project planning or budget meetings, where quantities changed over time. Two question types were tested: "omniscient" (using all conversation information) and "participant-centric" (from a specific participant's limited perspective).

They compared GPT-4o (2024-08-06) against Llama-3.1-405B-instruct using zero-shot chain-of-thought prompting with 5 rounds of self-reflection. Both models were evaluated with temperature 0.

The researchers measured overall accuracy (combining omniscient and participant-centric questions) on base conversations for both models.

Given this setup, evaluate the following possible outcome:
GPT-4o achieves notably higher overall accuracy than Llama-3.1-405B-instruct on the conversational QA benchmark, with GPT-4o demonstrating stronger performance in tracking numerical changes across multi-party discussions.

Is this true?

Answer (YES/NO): NO